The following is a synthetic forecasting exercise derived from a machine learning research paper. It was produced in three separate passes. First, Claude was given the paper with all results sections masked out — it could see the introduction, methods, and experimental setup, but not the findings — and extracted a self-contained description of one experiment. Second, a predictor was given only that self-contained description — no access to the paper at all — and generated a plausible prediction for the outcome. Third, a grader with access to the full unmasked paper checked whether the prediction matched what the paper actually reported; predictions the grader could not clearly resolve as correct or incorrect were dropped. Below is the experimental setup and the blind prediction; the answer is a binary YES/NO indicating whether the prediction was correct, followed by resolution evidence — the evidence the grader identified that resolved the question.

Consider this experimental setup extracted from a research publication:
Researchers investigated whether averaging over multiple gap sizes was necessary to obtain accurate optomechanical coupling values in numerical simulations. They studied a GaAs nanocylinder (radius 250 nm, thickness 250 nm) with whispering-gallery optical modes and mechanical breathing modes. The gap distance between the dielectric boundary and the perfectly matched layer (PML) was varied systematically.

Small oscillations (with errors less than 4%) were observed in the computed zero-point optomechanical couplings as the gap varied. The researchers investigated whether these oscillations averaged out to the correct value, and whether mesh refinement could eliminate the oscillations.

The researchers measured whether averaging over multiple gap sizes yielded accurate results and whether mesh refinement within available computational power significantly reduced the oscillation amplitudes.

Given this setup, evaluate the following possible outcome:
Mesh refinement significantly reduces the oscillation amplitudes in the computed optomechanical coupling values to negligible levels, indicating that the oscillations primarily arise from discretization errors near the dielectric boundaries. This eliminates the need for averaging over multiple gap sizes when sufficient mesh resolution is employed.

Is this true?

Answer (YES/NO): NO